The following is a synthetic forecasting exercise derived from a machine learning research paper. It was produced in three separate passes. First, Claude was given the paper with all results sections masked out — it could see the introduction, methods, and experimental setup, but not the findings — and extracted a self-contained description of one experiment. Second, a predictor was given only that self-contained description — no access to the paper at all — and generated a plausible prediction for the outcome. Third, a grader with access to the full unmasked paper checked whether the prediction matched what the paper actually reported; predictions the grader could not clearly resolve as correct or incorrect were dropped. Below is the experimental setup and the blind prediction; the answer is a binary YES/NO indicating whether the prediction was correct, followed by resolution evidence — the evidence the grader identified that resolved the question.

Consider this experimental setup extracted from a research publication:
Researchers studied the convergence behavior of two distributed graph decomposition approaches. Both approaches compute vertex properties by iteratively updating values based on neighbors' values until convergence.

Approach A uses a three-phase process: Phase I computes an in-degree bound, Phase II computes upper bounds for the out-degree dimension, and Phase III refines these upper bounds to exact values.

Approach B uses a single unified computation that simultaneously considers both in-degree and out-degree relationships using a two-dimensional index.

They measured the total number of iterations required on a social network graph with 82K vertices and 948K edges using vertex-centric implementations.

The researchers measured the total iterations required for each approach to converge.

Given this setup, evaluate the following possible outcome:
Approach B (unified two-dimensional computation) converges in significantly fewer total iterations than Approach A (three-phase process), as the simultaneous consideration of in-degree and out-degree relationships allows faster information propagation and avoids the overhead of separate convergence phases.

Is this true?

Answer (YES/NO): YES